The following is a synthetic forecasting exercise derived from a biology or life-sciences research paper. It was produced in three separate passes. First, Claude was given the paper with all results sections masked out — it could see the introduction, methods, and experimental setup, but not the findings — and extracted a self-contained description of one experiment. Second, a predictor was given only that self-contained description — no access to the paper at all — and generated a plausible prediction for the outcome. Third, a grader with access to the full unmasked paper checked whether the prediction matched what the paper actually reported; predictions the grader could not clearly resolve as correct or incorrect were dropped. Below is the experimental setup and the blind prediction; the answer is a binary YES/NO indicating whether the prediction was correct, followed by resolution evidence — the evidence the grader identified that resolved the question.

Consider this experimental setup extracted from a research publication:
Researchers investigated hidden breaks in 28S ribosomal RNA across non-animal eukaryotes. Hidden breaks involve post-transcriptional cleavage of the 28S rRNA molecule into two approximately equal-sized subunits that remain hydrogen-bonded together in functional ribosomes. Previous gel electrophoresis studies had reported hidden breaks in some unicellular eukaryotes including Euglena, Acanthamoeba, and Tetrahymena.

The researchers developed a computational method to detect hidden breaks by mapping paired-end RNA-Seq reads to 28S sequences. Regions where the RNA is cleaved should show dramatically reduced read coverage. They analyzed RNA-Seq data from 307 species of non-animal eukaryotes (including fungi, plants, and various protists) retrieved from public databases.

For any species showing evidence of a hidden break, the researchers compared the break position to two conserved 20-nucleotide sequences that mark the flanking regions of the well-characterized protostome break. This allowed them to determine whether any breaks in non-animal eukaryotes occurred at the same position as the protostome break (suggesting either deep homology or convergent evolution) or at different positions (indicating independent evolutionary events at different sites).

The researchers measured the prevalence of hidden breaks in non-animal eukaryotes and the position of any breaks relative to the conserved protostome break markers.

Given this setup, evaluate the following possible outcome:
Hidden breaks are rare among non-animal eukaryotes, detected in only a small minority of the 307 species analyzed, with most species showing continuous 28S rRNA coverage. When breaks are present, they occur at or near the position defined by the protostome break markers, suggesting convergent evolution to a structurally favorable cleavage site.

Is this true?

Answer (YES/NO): NO